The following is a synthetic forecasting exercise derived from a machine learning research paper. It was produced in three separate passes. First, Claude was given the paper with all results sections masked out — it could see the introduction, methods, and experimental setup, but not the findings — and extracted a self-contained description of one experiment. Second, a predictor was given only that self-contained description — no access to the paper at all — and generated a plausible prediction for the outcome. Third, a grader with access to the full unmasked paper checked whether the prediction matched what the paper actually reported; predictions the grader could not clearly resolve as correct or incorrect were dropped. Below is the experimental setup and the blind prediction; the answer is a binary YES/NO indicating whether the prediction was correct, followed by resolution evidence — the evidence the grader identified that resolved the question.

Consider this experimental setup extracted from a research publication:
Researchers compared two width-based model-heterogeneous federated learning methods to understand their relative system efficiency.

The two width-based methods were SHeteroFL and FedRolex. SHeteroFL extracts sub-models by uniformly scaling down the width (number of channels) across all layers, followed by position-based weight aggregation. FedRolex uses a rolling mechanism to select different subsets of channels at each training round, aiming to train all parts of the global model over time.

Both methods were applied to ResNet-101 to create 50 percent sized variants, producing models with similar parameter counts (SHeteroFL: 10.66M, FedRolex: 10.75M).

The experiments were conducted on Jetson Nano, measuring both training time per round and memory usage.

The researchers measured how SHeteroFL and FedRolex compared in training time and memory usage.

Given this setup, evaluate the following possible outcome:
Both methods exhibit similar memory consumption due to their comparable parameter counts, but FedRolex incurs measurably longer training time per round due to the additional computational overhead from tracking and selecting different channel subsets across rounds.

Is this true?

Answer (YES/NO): NO